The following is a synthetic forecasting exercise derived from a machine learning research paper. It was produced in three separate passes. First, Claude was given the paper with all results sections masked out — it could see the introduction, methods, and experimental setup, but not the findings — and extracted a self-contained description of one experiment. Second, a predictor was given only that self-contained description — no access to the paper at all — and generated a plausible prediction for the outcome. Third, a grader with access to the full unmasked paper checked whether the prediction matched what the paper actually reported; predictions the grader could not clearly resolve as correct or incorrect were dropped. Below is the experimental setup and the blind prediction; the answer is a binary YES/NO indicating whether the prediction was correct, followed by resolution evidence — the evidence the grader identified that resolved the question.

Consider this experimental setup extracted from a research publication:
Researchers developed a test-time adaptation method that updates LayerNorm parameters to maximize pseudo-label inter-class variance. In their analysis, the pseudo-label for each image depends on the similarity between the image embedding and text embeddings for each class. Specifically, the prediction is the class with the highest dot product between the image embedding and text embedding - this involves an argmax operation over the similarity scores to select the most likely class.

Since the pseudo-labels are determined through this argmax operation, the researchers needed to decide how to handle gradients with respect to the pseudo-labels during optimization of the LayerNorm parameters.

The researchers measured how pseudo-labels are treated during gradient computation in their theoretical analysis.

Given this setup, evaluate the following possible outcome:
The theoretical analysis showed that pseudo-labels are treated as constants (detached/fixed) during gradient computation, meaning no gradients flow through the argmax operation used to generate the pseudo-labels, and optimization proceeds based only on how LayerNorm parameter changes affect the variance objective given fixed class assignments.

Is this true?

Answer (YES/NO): YES